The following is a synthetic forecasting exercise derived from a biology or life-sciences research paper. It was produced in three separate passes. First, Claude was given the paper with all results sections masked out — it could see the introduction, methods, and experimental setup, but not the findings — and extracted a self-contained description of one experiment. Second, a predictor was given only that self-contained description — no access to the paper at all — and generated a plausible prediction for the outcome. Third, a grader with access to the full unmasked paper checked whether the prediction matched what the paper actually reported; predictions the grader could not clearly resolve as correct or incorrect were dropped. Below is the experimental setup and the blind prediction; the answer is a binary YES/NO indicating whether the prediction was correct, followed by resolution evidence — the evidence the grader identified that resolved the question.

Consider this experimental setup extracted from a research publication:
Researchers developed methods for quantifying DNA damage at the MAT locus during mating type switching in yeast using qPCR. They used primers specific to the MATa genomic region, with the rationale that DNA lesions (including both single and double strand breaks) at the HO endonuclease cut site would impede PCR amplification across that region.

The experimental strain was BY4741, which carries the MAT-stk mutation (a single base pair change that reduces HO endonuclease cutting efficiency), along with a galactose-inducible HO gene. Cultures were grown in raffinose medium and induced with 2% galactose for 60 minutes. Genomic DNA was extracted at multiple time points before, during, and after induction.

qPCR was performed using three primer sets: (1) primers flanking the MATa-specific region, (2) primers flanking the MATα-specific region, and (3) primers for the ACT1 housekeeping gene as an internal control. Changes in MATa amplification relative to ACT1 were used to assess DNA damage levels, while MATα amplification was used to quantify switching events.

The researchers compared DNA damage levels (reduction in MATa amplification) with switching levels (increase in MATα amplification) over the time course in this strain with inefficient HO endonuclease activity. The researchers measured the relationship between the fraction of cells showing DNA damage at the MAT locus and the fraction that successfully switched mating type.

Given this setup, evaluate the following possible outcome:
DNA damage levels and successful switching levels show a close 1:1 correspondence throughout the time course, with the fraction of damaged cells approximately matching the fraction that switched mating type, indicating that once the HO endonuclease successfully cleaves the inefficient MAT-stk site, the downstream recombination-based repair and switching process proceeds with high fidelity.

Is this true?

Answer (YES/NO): NO